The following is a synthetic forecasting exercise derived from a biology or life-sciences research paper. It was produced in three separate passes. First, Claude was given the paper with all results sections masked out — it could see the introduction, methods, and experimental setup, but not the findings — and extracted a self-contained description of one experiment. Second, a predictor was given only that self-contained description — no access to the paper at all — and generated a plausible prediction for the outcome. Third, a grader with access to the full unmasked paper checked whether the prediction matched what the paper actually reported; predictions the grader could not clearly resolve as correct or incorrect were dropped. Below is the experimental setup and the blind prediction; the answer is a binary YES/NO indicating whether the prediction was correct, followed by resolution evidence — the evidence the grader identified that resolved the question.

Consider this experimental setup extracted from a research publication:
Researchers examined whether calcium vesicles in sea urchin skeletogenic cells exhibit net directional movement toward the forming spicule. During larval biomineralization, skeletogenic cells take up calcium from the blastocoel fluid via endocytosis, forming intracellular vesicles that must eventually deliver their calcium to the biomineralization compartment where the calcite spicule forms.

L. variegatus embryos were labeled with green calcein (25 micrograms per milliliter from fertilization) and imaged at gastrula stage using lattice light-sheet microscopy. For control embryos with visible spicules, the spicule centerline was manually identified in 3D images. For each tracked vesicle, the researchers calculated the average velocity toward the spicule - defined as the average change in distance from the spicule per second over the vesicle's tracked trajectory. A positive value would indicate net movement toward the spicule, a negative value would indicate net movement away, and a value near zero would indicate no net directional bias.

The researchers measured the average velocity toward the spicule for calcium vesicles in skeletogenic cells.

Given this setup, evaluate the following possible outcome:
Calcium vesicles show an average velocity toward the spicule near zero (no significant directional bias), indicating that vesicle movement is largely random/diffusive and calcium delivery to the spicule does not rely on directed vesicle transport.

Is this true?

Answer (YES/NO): YES